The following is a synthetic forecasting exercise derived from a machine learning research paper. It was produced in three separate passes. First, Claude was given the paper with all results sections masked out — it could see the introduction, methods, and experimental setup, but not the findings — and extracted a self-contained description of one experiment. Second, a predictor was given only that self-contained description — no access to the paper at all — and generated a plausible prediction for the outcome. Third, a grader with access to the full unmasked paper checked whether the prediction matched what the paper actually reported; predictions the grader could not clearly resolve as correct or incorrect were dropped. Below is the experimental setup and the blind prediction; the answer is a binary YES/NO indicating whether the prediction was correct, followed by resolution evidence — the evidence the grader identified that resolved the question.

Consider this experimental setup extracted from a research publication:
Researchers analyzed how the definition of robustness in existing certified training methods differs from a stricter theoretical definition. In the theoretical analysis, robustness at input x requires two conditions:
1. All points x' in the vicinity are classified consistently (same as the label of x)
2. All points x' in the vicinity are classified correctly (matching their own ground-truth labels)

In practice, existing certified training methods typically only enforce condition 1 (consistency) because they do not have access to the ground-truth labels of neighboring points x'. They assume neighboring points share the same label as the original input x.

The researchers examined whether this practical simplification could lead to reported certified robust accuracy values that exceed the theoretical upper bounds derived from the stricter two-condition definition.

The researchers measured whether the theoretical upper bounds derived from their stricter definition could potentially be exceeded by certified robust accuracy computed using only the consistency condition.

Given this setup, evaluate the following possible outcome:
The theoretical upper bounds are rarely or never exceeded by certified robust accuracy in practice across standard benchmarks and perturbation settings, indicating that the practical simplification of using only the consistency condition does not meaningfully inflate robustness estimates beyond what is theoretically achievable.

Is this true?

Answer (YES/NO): NO